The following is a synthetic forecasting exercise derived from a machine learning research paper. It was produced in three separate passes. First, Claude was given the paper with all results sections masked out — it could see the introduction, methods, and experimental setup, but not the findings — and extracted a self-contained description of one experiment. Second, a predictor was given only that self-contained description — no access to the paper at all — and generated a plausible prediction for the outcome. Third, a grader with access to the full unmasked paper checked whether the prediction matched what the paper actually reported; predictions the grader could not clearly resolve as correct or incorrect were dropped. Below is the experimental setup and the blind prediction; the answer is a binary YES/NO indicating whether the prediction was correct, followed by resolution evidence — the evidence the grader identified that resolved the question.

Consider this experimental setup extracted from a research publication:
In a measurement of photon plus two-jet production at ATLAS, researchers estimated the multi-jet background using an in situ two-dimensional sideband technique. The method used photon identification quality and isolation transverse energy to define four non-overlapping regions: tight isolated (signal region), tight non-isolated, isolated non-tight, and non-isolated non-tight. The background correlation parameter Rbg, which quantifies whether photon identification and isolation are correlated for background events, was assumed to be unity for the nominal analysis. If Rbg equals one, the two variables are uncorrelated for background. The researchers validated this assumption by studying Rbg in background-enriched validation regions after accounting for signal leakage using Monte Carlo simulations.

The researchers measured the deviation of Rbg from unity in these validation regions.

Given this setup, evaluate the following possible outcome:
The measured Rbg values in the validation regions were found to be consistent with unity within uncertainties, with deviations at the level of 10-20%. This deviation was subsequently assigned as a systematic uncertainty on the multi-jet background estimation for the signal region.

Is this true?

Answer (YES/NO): NO